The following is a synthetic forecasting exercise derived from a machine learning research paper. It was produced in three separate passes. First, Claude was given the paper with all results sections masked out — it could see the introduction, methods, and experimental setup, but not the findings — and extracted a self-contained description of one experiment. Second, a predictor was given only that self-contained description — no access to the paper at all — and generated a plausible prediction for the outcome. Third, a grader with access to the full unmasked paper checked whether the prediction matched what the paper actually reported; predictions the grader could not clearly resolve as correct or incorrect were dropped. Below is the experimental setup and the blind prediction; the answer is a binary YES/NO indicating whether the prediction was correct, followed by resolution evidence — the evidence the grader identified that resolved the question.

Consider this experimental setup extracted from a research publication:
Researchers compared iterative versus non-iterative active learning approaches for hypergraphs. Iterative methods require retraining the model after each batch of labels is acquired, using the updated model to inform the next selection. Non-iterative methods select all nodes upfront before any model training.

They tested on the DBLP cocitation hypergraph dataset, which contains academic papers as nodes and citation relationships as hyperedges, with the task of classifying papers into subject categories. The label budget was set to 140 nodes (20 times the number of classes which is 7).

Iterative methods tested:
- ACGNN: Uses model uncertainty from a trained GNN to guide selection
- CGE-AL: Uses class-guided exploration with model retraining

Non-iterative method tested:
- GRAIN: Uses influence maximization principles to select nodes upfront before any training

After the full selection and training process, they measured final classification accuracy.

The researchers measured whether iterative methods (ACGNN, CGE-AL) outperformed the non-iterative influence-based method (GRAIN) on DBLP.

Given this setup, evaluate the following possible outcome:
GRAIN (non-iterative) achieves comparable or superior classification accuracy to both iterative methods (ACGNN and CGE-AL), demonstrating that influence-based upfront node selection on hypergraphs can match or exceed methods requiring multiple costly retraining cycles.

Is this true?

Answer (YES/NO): YES